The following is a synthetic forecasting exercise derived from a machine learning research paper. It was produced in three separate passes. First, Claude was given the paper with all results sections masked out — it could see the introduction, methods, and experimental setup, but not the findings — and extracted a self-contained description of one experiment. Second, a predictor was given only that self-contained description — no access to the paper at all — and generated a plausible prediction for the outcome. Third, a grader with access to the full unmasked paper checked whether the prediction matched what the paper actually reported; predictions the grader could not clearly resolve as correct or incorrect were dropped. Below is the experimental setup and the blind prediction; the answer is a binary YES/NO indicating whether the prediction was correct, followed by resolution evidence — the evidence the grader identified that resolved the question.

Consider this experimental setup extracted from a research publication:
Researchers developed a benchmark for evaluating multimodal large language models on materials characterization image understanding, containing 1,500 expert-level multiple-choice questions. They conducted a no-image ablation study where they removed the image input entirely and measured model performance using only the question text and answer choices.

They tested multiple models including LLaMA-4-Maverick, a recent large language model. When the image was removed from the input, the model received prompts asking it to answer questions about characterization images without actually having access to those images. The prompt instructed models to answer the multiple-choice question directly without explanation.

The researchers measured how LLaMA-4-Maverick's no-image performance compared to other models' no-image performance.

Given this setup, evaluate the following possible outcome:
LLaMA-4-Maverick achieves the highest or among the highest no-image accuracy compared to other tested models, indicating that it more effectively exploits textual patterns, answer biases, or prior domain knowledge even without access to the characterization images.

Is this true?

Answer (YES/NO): NO